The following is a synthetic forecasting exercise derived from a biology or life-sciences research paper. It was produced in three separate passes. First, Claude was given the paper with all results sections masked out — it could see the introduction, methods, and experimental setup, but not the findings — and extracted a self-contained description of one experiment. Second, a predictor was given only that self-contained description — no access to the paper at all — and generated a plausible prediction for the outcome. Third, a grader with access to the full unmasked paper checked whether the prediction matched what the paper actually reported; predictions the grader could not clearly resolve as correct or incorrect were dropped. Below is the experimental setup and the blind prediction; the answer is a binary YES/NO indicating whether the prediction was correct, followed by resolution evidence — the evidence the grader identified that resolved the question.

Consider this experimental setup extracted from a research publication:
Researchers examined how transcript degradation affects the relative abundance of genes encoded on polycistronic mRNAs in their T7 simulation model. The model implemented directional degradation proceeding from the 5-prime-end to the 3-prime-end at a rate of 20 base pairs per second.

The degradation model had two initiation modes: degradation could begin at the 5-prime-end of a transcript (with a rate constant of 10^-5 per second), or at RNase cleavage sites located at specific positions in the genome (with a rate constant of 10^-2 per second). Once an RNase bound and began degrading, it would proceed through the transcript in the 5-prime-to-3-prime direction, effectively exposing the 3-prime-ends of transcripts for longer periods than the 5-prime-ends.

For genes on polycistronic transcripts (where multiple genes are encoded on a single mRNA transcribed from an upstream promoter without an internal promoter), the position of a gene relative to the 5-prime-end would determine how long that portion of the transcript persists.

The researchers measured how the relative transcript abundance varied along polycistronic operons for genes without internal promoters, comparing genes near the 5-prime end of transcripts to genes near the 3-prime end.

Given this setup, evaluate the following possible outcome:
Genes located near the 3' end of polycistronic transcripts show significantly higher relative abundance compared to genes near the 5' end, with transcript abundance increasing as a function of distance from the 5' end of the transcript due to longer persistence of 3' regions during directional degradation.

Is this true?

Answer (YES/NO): YES